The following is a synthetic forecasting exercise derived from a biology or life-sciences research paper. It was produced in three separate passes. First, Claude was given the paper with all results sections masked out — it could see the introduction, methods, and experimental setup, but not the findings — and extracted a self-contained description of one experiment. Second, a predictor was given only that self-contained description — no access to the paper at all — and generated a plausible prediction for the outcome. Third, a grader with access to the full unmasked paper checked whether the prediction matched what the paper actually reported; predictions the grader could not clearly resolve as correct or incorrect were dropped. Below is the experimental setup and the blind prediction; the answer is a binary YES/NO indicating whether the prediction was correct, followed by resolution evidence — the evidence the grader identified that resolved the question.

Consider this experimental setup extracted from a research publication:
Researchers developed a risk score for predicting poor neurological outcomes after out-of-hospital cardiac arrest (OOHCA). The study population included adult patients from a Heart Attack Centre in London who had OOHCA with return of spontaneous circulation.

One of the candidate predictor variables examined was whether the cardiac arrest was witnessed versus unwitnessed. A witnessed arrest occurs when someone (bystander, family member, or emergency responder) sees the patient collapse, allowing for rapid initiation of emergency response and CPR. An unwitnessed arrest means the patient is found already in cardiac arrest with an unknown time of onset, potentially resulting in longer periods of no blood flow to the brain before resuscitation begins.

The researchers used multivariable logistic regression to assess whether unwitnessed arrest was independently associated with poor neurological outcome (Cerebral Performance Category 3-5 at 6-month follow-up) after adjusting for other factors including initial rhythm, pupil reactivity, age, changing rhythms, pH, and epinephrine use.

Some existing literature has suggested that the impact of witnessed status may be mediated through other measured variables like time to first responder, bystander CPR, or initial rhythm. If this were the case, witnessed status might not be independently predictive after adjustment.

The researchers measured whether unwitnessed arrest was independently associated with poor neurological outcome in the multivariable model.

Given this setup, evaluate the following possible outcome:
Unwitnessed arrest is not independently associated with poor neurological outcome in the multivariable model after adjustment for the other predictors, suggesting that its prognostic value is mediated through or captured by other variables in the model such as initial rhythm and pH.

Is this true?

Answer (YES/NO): NO